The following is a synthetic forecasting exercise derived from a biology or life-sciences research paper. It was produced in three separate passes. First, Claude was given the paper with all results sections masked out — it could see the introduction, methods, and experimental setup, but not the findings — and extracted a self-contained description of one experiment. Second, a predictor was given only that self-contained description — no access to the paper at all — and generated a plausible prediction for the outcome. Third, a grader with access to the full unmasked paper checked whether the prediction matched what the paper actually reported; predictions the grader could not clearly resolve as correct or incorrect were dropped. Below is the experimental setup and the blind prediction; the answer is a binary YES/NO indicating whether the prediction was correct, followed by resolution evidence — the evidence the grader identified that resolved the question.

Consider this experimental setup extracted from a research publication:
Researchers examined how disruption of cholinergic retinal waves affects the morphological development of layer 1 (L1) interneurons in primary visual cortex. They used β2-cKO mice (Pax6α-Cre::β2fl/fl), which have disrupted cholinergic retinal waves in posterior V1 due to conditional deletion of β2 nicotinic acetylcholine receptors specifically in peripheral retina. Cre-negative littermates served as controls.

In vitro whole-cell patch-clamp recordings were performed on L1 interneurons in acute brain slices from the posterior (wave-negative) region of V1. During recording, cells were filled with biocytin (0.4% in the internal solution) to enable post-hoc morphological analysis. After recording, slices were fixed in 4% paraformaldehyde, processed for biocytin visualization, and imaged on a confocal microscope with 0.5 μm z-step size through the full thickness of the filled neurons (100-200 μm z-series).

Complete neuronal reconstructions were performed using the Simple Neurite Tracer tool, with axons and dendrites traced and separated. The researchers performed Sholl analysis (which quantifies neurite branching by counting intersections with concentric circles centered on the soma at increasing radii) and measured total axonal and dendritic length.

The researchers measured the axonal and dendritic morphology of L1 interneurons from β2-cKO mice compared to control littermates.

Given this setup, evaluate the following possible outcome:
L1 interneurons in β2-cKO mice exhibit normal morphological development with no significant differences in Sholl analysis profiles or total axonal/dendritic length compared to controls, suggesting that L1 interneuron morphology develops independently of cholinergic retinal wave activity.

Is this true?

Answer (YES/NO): NO